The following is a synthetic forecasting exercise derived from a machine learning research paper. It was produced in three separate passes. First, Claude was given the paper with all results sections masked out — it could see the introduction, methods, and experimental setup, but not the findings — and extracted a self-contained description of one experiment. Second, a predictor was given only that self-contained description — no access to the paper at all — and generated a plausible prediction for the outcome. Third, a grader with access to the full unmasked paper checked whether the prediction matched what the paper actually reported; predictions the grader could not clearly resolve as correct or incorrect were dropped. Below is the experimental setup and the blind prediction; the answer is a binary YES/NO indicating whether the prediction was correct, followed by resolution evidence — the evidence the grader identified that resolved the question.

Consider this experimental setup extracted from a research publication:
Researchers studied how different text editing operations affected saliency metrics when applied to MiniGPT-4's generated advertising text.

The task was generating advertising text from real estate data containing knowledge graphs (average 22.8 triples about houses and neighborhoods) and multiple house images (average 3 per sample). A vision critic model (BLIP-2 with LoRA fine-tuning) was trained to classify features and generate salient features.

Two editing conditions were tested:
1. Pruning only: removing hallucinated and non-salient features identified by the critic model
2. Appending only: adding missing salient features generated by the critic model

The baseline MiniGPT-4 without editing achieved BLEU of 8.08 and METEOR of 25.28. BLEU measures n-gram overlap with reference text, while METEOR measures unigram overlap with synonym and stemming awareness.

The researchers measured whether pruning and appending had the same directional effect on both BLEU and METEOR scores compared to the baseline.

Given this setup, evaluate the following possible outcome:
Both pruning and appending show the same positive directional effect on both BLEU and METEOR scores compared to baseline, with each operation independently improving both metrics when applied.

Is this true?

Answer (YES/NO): NO